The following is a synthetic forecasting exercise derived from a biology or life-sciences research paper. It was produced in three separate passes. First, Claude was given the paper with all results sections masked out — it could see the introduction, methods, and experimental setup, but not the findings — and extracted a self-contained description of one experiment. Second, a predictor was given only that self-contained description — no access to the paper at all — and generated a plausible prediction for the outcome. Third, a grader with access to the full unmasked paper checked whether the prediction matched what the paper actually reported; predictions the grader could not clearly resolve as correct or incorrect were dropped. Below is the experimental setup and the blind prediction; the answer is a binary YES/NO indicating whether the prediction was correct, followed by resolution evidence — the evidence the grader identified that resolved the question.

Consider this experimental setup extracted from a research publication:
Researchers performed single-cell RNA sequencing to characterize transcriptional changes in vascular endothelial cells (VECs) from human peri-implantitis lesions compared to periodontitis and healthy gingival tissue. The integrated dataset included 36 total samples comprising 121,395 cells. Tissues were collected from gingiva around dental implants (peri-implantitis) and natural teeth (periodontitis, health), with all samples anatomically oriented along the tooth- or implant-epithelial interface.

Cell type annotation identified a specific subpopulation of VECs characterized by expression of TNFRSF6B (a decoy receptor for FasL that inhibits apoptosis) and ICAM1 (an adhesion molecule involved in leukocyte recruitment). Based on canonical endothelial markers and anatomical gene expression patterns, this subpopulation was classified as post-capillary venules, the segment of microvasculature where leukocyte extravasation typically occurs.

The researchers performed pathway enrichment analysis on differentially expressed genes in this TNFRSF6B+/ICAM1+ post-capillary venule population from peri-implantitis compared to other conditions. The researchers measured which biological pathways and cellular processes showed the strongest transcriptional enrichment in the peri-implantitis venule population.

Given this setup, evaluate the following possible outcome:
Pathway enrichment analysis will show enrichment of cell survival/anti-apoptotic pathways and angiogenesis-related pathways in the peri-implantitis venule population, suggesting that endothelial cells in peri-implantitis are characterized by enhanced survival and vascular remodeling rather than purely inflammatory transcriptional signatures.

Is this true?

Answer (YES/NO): NO